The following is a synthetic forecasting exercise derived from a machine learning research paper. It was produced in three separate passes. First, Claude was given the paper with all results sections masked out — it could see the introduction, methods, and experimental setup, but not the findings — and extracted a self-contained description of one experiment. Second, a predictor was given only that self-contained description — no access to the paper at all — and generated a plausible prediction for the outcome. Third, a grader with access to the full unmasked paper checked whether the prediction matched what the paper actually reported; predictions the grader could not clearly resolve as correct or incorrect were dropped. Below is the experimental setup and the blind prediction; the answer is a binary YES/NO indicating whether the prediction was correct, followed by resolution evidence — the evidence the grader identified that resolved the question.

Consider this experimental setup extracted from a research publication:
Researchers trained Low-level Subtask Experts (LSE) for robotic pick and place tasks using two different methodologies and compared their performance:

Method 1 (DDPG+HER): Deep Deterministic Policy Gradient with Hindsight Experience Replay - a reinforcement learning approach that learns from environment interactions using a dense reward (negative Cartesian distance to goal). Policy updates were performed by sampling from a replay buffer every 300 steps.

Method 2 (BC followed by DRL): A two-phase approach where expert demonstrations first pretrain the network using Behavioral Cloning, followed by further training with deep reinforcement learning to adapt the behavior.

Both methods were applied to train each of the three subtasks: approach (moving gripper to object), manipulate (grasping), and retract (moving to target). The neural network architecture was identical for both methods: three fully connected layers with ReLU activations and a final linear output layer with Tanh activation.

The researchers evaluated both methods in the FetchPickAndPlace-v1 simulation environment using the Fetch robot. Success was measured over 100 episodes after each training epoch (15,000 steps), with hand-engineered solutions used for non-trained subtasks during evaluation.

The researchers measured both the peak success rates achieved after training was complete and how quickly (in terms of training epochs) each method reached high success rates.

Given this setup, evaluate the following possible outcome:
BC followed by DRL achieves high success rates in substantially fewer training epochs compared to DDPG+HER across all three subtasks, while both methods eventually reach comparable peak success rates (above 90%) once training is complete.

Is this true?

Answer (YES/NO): NO